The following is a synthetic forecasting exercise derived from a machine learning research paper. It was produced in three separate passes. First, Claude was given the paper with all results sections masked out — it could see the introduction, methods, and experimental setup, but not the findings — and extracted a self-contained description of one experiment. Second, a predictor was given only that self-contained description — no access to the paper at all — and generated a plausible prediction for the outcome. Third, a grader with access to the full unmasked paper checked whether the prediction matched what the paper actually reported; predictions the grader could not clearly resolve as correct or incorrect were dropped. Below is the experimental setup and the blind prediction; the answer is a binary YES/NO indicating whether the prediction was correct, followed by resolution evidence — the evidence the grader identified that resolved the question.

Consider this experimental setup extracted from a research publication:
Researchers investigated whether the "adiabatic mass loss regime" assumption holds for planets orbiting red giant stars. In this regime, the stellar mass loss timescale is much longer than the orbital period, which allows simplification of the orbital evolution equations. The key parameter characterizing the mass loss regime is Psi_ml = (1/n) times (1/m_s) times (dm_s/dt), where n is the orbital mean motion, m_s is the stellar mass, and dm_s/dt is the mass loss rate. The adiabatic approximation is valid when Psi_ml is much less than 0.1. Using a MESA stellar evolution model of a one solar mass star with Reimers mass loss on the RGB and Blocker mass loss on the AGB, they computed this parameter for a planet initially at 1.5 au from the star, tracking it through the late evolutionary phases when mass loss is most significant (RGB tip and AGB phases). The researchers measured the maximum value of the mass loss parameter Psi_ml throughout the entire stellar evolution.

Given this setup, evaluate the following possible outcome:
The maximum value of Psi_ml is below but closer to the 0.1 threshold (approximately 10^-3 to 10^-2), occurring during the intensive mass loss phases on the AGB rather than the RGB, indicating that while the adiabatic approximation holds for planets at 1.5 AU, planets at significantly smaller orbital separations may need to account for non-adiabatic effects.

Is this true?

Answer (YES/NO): NO